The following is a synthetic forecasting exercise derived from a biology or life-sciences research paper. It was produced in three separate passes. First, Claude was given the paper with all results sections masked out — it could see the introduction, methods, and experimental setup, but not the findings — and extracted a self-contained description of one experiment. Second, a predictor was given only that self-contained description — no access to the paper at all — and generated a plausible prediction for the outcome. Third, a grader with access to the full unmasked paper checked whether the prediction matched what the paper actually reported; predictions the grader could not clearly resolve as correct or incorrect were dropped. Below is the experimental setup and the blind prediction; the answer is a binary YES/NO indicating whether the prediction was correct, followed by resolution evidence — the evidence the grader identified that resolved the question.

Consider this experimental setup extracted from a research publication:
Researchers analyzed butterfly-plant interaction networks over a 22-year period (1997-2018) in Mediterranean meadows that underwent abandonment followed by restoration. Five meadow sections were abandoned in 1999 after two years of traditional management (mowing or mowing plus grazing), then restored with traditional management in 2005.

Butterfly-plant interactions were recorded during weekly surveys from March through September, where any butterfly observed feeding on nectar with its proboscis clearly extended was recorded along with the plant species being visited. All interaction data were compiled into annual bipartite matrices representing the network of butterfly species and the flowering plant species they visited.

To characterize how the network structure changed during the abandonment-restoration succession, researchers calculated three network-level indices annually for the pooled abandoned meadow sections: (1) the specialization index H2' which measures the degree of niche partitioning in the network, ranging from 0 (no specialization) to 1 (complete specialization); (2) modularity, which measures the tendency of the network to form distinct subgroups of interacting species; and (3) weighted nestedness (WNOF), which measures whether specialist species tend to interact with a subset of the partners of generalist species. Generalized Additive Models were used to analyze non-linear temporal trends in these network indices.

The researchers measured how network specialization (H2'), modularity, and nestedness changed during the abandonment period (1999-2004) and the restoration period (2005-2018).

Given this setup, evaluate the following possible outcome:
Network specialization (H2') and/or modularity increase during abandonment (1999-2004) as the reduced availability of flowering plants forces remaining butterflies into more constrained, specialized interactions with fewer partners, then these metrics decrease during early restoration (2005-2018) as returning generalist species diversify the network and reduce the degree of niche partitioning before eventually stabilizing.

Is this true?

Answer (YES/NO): YES